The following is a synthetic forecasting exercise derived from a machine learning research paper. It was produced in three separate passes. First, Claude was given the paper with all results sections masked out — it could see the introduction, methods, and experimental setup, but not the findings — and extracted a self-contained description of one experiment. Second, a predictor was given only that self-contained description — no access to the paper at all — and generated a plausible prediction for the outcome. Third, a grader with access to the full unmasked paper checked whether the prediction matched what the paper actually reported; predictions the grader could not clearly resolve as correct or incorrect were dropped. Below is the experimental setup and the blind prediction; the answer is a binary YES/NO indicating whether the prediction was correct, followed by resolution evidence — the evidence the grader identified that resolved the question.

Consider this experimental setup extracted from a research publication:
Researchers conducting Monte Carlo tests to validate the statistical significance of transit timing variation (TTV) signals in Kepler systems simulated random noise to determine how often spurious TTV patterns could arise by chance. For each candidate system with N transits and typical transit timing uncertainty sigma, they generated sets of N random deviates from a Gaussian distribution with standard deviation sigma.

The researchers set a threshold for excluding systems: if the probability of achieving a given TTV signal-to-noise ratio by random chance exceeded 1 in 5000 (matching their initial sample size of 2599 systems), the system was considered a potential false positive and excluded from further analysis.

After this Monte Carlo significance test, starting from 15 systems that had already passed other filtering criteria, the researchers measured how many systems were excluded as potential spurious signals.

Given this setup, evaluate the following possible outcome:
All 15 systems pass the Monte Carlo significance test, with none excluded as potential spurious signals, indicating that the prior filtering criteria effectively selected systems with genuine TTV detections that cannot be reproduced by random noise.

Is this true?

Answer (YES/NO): NO